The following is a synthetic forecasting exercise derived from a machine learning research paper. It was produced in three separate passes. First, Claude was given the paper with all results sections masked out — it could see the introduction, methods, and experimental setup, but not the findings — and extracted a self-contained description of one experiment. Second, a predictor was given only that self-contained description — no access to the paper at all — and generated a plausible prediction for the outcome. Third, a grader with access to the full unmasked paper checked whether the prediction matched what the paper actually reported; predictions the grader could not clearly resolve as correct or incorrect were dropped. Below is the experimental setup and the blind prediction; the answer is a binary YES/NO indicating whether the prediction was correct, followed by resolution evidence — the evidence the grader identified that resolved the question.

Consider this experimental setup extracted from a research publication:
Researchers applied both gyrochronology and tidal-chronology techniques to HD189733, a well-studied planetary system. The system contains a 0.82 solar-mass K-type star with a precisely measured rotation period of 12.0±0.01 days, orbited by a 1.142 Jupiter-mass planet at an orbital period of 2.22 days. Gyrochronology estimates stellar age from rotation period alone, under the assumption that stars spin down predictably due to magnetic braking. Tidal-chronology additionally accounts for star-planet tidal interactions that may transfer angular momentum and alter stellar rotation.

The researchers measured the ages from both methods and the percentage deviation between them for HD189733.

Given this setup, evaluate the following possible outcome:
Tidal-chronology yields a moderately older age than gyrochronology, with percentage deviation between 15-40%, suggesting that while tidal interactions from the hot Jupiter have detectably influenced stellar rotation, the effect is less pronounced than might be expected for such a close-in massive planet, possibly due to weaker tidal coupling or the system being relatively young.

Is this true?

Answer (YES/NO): NO